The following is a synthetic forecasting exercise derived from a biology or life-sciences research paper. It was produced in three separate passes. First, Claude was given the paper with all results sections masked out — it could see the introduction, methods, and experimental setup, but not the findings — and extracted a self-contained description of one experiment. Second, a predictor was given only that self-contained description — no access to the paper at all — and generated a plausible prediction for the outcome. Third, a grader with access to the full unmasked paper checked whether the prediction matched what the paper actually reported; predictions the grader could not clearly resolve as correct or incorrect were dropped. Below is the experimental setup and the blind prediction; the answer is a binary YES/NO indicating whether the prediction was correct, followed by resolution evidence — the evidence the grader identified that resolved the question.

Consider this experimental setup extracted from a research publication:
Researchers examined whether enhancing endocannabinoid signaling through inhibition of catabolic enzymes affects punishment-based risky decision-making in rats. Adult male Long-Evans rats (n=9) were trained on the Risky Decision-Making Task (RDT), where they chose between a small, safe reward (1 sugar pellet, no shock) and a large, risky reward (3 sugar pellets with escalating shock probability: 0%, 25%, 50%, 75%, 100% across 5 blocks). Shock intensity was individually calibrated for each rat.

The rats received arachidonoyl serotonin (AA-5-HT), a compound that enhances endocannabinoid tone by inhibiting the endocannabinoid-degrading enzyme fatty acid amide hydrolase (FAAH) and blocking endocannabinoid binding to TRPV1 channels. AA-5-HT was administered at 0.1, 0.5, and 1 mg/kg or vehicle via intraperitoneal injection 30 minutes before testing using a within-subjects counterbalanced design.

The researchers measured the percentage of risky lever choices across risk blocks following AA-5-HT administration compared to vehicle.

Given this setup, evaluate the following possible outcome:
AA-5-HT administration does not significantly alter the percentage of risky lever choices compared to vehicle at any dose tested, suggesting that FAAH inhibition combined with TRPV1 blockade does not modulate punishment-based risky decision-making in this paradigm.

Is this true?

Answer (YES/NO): YES